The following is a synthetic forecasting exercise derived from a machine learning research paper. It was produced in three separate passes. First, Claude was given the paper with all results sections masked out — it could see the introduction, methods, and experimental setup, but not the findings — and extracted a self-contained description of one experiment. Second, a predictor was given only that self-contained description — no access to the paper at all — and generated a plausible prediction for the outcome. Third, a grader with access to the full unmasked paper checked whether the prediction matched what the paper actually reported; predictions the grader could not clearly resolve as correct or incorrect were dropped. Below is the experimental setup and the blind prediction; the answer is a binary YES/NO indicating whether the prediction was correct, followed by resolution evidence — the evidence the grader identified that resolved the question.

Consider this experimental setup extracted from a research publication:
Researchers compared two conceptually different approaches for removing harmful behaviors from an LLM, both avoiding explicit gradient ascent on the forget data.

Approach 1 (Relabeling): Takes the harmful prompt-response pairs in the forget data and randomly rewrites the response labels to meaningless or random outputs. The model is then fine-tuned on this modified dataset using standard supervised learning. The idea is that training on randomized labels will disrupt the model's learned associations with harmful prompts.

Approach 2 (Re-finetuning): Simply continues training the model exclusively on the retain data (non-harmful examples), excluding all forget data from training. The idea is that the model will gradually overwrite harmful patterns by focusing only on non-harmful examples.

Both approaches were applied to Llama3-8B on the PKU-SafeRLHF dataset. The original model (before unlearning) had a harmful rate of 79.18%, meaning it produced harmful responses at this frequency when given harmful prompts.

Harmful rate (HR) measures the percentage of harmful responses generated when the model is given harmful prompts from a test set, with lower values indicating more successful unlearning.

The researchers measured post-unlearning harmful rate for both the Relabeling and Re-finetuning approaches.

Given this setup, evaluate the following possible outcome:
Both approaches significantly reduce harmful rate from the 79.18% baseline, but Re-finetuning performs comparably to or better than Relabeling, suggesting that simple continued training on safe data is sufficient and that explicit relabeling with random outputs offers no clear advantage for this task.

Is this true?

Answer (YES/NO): NO